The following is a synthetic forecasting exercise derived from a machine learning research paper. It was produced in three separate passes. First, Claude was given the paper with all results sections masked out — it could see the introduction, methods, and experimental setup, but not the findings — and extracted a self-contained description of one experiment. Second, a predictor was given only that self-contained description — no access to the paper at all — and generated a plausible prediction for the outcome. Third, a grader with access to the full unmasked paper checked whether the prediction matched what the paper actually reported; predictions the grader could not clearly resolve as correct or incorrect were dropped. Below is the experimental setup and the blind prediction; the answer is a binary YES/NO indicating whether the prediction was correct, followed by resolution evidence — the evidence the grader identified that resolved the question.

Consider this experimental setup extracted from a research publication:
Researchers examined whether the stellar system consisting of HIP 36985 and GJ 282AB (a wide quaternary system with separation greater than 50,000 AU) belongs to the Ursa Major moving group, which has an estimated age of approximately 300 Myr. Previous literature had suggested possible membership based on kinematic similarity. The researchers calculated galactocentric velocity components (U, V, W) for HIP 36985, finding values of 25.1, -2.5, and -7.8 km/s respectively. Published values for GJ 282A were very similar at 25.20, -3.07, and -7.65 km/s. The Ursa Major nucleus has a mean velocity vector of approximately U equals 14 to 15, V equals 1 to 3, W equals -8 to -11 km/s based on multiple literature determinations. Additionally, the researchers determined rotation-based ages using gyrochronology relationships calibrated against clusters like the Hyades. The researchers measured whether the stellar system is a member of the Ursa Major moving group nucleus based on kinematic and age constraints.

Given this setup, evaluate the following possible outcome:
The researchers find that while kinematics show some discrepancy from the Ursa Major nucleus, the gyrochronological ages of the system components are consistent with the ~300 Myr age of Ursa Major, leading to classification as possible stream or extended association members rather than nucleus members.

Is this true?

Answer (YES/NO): NO